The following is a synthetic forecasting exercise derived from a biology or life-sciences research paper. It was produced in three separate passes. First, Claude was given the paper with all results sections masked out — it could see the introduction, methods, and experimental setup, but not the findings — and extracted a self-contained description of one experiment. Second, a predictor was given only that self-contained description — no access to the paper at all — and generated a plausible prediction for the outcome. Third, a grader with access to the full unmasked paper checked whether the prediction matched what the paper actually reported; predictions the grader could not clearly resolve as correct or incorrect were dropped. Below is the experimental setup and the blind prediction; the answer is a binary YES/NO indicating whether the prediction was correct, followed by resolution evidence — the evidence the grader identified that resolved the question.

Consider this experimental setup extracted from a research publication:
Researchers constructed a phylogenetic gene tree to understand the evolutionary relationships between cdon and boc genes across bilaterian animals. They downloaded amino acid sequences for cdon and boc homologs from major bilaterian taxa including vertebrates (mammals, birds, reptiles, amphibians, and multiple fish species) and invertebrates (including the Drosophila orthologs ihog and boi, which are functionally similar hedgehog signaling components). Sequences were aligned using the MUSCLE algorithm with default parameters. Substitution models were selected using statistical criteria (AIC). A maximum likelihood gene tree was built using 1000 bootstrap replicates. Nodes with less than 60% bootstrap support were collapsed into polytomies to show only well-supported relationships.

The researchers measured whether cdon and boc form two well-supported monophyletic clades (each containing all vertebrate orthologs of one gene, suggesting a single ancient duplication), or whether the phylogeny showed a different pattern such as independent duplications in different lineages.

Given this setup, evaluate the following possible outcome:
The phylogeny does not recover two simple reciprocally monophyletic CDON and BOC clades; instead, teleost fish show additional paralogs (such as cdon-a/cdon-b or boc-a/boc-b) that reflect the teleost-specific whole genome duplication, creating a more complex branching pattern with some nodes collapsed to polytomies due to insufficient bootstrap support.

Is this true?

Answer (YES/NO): NO